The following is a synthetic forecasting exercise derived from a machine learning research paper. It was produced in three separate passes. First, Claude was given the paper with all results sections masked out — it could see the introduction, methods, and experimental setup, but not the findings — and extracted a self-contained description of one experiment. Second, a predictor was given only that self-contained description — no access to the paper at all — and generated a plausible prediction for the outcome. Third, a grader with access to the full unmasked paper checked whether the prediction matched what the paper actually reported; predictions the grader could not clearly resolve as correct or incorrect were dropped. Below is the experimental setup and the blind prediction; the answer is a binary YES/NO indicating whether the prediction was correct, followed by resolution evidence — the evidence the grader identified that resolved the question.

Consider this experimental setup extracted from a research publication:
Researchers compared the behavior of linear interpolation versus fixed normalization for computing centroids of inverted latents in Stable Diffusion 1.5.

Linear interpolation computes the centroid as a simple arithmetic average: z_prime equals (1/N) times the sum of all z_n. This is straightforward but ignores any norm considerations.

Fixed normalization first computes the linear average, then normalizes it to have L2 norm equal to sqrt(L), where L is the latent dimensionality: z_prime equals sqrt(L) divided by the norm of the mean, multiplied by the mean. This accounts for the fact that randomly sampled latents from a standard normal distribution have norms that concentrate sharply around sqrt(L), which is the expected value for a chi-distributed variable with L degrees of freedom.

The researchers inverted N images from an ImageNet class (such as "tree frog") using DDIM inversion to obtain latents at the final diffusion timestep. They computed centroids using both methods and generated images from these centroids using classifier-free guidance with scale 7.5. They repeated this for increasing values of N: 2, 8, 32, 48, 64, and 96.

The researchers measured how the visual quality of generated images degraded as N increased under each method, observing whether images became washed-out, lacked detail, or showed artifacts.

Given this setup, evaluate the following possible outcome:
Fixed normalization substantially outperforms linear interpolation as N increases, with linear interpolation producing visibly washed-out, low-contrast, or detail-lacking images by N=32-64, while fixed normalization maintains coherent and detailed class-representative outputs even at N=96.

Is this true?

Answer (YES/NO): NO